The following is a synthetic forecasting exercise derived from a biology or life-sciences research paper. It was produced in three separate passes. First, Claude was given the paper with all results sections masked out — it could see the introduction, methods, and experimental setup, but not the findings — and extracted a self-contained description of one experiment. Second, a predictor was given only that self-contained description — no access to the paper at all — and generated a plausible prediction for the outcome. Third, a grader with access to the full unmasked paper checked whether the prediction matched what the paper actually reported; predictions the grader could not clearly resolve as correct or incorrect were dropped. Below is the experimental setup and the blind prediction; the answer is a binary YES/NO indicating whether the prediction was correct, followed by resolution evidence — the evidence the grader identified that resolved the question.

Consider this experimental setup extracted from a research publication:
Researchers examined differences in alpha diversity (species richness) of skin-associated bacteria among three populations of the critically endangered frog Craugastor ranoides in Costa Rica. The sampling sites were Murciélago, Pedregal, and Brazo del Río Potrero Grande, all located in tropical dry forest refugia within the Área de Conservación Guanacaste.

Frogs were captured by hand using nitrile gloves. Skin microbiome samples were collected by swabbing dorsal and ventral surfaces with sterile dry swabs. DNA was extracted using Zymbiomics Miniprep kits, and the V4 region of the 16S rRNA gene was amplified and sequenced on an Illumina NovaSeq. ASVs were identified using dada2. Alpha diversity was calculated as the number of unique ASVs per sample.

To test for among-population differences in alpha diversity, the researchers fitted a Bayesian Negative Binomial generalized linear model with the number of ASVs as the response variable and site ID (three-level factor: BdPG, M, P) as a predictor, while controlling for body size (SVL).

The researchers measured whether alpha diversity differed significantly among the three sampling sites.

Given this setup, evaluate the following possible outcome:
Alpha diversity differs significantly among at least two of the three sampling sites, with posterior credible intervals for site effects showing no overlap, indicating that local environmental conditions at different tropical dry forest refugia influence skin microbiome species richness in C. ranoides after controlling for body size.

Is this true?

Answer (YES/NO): NO